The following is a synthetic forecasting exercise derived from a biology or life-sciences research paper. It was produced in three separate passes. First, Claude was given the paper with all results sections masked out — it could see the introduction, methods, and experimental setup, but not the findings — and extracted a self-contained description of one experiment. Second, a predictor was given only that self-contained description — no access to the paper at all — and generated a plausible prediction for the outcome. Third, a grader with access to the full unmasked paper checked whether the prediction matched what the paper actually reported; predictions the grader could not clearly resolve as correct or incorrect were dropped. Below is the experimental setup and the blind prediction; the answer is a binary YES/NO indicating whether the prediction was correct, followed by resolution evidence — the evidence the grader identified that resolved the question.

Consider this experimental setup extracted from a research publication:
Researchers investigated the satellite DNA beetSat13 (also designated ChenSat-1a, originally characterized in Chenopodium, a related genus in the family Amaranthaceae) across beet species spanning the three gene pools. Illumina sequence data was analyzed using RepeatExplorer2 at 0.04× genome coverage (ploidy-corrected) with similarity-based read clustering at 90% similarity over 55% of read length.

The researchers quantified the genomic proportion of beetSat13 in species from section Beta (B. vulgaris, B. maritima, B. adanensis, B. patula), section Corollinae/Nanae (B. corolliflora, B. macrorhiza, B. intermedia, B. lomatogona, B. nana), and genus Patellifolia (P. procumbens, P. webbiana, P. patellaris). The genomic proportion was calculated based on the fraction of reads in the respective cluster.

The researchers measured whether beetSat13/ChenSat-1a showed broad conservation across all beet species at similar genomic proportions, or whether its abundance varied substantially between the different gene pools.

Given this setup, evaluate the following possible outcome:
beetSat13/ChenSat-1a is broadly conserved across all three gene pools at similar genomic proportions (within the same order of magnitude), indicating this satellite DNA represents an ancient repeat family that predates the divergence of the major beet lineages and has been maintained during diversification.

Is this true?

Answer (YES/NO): NO